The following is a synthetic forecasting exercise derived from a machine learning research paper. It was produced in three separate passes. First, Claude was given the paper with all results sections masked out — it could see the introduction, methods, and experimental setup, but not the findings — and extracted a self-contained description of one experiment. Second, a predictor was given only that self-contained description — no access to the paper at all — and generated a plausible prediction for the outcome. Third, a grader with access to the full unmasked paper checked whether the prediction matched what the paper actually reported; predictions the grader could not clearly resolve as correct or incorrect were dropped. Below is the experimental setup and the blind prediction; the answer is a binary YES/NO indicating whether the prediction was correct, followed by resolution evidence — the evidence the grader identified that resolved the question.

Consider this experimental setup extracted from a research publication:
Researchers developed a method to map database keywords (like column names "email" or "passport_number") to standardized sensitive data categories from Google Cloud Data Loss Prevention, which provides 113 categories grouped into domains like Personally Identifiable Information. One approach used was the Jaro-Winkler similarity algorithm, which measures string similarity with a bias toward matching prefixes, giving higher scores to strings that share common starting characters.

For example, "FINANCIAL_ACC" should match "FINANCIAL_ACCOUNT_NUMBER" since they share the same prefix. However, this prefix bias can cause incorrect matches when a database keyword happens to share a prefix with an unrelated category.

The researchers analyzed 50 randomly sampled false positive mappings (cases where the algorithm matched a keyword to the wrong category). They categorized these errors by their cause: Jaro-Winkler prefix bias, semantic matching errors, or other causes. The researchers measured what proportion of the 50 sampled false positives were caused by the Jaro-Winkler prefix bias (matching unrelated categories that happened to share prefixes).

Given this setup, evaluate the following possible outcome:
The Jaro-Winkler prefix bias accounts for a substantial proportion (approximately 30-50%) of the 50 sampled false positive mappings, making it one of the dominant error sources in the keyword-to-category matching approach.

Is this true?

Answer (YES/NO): NO